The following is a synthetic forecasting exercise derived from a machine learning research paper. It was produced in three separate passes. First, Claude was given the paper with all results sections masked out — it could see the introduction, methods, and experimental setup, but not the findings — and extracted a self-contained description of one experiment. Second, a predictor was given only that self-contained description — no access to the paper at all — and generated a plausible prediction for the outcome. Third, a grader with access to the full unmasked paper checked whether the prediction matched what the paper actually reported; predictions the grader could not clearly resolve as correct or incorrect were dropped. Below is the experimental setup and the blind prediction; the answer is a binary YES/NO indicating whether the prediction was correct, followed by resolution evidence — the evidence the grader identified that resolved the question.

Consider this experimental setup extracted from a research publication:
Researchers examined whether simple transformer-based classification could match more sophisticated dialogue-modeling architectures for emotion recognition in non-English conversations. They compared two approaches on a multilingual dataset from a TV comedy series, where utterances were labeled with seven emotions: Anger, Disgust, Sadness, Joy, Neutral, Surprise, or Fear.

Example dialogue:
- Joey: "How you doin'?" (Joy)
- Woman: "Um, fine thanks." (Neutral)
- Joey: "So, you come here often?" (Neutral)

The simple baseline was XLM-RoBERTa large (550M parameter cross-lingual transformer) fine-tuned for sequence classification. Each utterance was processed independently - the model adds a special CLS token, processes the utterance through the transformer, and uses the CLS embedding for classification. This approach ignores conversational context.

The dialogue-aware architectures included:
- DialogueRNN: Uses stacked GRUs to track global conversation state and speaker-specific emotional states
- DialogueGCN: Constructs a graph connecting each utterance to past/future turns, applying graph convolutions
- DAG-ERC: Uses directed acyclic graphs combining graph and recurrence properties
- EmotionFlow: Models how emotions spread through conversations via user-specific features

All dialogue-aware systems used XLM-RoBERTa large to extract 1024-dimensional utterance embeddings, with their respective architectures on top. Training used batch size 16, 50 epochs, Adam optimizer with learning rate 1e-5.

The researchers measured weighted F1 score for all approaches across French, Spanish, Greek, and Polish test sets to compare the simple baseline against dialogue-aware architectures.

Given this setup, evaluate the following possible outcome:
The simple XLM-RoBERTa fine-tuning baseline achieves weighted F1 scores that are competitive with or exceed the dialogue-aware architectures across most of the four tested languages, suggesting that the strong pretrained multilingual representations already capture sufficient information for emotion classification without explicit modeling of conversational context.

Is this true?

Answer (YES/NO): NO